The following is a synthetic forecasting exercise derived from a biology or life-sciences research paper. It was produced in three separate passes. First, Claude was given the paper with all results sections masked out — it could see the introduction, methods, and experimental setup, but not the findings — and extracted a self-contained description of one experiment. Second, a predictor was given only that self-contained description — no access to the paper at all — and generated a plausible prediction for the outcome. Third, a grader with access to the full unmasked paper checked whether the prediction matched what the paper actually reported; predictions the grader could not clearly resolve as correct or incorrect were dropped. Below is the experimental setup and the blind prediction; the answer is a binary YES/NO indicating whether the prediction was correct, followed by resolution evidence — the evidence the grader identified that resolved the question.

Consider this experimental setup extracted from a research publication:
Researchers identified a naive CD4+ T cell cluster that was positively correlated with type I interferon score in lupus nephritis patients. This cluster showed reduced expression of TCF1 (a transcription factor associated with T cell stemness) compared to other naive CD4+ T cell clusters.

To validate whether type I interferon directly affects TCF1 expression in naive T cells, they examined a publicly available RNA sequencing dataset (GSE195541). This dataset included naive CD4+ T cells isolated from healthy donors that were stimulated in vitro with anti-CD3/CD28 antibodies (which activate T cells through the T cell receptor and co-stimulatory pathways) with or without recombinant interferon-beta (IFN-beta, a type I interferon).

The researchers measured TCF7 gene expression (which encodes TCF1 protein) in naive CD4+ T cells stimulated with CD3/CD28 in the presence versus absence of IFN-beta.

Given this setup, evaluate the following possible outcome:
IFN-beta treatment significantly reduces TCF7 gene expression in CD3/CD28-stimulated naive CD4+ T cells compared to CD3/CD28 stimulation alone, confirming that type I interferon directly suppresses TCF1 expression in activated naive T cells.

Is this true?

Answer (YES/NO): YES